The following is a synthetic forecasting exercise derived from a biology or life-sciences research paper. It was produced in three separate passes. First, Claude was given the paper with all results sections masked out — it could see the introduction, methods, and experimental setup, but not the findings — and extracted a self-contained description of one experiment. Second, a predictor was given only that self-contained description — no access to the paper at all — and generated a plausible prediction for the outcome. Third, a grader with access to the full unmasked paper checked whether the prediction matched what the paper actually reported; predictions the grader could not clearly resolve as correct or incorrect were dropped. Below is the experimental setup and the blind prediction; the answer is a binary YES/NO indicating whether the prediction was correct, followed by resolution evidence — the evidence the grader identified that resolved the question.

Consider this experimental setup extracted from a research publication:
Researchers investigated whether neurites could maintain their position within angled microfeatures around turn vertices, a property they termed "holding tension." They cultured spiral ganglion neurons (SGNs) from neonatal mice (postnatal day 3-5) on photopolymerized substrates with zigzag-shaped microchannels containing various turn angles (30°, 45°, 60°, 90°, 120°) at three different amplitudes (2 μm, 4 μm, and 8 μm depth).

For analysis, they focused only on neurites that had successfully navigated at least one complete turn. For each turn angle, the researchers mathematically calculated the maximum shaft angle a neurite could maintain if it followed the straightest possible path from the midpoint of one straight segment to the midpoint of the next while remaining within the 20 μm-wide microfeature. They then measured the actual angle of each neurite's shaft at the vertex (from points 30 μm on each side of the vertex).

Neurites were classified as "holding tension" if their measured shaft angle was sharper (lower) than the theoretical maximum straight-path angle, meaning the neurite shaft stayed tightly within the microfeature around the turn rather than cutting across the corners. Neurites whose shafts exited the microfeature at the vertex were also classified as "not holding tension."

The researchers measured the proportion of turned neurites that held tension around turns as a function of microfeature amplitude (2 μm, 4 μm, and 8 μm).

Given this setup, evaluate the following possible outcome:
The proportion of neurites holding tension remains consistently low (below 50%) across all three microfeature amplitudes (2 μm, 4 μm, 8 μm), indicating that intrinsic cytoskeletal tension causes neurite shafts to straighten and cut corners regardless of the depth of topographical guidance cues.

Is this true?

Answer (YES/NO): YES